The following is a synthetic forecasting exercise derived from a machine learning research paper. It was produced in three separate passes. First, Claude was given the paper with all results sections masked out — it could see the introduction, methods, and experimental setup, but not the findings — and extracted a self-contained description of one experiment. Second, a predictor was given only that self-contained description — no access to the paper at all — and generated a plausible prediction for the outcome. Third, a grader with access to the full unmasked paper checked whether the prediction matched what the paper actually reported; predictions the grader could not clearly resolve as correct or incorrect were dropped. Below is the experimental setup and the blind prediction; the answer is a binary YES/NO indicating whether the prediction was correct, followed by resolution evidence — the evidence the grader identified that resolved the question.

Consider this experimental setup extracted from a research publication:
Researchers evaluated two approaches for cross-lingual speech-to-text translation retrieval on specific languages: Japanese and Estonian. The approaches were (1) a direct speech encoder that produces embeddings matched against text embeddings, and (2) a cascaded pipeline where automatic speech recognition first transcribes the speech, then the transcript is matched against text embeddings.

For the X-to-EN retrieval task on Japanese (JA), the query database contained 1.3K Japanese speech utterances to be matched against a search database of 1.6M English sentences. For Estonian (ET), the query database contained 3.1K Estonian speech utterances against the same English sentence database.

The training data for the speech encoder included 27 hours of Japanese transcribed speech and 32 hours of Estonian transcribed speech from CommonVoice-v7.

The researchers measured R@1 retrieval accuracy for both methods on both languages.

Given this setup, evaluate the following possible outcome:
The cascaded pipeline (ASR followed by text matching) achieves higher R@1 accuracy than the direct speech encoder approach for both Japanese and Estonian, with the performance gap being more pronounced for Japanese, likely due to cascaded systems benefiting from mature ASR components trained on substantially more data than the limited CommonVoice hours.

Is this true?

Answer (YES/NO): NO